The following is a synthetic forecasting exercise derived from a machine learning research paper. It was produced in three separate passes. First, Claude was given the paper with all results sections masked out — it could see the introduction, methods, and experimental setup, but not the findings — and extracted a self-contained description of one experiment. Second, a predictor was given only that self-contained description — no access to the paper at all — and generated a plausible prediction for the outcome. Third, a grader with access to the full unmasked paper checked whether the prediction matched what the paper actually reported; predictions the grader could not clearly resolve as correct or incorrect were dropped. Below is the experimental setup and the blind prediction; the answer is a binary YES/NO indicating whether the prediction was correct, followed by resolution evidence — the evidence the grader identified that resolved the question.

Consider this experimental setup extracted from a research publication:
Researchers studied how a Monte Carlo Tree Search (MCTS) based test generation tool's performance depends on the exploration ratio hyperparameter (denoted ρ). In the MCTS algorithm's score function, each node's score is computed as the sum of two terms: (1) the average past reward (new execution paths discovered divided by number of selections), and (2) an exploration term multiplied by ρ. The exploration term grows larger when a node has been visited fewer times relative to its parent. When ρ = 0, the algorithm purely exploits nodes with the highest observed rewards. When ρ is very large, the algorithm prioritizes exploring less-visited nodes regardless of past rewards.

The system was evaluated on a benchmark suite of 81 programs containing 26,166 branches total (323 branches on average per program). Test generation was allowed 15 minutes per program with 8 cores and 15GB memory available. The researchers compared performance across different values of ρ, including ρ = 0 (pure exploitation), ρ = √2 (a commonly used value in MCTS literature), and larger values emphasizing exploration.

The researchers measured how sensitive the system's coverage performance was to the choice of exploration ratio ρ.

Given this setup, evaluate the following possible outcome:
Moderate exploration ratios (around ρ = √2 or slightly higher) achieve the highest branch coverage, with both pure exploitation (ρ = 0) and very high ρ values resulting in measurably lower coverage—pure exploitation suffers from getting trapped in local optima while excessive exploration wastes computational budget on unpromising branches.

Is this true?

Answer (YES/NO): NO